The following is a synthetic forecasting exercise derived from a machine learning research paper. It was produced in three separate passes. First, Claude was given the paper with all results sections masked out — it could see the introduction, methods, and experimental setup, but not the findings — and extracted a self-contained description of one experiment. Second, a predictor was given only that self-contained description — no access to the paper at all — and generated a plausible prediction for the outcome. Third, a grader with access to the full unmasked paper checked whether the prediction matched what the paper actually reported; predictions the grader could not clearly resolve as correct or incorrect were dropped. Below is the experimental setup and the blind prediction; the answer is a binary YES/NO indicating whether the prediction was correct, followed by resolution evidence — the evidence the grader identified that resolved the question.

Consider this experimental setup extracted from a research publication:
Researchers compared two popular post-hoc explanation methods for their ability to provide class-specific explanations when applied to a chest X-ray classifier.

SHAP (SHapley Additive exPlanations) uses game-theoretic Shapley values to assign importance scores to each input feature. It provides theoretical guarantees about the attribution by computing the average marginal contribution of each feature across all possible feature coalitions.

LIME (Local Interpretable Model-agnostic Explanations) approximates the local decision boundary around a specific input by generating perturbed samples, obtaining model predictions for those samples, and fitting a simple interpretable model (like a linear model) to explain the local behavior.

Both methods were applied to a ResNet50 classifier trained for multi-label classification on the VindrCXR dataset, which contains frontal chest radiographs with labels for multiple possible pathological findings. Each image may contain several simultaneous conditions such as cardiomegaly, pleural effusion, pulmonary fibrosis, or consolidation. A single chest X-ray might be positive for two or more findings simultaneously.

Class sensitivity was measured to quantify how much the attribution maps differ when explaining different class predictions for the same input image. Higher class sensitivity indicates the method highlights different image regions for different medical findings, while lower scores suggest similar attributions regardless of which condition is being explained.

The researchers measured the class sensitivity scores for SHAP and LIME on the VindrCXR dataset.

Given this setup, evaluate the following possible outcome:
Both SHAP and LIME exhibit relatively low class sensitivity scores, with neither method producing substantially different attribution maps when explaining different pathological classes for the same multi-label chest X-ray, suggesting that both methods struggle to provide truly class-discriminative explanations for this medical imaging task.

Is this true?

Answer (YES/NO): NO